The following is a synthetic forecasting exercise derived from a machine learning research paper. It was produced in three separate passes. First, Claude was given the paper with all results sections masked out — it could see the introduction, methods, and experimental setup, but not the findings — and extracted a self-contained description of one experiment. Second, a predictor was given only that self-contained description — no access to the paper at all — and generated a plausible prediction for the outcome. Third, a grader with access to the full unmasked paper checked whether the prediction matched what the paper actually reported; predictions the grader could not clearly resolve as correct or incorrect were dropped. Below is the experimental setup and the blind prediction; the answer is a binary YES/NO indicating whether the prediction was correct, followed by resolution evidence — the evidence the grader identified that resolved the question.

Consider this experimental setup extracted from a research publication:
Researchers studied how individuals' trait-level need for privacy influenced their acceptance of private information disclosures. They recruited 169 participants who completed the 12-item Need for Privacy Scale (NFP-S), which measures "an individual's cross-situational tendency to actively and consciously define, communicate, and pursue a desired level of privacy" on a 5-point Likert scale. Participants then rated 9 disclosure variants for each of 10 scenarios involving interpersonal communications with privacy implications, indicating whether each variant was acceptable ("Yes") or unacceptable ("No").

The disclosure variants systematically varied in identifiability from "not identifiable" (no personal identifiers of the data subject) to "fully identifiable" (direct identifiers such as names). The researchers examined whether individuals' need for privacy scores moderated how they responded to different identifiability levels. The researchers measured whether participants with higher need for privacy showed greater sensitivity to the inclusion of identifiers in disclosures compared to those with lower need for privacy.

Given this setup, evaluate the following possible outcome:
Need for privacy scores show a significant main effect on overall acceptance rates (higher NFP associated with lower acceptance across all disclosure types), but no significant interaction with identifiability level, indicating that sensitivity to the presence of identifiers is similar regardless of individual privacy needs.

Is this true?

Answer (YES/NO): NO